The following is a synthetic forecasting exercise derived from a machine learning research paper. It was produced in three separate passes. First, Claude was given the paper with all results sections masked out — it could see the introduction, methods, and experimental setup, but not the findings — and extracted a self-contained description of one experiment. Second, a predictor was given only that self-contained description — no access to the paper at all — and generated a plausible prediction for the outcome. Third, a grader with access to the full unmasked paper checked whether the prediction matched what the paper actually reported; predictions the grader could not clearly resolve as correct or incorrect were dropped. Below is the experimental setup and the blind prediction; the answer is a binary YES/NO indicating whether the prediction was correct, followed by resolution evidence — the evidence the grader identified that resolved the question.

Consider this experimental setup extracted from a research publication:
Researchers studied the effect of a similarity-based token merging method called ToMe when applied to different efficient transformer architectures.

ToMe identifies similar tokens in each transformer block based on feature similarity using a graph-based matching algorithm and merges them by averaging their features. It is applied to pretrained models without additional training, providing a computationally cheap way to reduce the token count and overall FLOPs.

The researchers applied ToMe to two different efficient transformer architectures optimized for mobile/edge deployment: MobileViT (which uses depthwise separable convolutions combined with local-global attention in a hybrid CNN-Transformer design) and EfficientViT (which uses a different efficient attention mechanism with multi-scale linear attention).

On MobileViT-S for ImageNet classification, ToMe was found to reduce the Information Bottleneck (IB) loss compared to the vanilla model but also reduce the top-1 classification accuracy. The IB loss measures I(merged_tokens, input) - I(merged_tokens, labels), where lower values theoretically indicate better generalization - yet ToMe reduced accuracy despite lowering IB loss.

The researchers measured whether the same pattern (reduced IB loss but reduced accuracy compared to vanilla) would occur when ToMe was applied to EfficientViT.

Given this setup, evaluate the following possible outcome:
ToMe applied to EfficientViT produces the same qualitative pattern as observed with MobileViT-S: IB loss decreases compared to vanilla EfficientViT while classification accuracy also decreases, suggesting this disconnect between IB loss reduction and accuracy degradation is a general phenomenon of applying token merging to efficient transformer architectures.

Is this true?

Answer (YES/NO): YES